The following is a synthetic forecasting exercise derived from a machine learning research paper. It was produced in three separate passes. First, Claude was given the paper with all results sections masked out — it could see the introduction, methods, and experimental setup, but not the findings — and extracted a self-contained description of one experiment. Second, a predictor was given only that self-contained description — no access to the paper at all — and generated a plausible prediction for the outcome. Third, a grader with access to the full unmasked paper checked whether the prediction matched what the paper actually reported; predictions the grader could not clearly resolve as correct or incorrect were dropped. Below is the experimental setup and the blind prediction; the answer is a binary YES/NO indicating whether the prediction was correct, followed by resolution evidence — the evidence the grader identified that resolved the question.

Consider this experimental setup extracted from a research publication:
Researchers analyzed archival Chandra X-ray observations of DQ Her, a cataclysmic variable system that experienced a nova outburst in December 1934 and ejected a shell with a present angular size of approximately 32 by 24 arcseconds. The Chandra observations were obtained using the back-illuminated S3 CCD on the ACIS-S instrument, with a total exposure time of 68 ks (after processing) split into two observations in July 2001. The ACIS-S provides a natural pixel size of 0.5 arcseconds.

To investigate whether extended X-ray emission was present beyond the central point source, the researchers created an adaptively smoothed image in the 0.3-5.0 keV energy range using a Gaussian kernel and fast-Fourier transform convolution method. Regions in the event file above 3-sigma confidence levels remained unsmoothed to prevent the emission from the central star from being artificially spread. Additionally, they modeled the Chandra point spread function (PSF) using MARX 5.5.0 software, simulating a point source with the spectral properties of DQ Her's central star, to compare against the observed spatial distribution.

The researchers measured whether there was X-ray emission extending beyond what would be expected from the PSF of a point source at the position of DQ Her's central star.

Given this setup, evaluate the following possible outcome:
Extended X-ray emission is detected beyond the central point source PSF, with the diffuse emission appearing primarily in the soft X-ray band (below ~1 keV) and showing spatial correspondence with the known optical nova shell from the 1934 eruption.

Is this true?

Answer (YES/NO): NO